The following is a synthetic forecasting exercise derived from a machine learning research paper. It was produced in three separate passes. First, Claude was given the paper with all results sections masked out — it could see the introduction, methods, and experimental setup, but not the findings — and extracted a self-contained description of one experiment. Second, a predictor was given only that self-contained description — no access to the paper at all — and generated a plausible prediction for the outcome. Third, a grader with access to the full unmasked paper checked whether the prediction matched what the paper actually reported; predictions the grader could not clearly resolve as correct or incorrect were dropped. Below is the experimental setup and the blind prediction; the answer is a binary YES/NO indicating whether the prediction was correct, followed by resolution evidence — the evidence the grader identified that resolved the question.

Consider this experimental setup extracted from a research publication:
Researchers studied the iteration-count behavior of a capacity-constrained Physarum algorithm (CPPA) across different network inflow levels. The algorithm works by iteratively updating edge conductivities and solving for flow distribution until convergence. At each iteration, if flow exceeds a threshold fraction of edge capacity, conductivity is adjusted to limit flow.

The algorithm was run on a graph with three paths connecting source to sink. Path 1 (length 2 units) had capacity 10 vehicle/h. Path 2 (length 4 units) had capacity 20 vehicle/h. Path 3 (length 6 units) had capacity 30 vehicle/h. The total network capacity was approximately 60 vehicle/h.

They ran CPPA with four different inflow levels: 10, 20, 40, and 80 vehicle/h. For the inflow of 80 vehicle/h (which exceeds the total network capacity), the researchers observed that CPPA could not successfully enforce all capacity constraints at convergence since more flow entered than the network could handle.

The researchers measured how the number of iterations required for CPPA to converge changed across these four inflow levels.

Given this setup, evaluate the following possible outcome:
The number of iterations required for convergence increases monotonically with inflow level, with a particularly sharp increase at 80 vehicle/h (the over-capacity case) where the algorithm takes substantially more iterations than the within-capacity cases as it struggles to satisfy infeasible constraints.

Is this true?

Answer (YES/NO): YES